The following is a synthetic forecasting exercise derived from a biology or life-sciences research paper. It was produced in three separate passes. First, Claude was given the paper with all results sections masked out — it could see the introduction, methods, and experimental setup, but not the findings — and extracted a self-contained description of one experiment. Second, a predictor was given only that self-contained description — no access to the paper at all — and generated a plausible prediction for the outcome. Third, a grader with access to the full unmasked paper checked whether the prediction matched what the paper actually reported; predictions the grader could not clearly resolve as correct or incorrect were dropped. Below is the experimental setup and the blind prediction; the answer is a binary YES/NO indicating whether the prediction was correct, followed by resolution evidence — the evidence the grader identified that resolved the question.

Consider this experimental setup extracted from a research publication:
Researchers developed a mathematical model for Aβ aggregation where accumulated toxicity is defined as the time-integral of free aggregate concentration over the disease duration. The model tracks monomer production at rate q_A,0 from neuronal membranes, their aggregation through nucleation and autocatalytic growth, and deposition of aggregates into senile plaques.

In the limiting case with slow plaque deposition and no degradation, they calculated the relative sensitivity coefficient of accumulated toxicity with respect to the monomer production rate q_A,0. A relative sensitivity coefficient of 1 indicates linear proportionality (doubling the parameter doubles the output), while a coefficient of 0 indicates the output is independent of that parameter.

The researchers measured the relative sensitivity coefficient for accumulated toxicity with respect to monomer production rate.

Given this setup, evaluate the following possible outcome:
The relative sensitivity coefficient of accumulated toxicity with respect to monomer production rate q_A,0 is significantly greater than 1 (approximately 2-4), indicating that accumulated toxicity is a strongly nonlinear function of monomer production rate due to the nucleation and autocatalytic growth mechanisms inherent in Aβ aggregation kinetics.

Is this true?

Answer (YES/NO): NO